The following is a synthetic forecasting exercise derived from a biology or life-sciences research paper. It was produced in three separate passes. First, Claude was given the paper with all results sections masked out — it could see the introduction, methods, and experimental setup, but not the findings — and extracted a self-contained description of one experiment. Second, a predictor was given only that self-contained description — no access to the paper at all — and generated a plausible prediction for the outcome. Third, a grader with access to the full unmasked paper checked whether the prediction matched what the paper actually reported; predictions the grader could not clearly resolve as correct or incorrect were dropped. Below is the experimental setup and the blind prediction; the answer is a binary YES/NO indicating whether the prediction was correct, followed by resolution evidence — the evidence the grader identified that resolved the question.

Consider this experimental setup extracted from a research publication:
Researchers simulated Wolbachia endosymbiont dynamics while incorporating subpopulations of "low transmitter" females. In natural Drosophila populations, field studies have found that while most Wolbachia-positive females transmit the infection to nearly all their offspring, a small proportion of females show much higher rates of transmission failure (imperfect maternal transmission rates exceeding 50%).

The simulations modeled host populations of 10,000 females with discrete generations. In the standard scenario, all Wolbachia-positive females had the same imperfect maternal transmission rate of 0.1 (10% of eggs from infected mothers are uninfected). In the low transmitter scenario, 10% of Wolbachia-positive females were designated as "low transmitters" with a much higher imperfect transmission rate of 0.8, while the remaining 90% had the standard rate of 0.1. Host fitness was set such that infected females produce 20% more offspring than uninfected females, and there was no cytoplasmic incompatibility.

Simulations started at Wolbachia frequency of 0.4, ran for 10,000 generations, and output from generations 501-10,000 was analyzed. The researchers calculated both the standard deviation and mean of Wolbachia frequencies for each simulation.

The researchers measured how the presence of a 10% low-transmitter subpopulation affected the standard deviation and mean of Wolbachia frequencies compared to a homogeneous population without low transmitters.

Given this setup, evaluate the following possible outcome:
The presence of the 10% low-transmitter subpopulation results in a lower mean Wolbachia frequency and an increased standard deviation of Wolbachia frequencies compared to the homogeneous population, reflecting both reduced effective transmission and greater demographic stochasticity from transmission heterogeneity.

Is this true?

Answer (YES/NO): YES